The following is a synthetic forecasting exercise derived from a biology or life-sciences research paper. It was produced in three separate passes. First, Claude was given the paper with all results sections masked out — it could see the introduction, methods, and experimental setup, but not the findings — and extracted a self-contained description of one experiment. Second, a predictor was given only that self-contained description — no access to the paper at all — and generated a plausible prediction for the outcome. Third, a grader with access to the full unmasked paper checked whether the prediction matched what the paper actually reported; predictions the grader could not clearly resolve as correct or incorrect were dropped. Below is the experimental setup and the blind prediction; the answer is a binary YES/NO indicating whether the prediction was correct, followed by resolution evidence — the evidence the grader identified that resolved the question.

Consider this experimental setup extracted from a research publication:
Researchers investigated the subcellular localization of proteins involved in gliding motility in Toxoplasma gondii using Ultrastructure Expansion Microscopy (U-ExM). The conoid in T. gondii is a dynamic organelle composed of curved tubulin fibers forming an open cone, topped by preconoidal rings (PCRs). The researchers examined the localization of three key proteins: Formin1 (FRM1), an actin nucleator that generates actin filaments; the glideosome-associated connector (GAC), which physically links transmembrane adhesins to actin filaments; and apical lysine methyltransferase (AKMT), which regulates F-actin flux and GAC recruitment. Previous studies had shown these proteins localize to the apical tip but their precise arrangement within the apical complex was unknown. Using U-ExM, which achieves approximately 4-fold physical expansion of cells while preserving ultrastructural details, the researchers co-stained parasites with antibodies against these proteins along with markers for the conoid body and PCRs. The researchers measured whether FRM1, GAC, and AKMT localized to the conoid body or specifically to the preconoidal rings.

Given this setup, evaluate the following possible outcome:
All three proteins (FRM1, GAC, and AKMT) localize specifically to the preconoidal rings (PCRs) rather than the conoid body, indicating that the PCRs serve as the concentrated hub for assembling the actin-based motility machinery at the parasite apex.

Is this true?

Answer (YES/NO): NO